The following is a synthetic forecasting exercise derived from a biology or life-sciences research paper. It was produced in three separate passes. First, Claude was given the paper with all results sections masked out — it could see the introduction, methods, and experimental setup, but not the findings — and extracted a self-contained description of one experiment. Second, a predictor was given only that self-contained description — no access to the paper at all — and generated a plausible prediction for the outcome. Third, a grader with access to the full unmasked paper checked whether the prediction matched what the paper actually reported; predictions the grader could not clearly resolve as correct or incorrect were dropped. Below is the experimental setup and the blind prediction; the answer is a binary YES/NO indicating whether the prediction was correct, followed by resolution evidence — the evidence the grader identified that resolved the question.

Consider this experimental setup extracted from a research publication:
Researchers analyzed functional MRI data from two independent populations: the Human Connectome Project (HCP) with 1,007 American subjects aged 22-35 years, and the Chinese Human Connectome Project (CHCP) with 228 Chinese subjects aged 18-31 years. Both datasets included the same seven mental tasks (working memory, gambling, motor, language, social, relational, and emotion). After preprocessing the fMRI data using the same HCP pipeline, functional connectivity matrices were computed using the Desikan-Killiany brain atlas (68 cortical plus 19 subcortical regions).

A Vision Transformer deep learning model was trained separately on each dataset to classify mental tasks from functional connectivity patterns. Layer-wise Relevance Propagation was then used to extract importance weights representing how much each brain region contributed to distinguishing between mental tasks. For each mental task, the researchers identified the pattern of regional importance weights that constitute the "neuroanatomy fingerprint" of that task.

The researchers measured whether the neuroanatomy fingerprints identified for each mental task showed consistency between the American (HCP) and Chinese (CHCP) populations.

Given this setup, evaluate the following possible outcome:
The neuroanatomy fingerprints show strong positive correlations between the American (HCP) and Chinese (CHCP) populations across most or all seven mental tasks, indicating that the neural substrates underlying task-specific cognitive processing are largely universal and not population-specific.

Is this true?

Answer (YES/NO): YES